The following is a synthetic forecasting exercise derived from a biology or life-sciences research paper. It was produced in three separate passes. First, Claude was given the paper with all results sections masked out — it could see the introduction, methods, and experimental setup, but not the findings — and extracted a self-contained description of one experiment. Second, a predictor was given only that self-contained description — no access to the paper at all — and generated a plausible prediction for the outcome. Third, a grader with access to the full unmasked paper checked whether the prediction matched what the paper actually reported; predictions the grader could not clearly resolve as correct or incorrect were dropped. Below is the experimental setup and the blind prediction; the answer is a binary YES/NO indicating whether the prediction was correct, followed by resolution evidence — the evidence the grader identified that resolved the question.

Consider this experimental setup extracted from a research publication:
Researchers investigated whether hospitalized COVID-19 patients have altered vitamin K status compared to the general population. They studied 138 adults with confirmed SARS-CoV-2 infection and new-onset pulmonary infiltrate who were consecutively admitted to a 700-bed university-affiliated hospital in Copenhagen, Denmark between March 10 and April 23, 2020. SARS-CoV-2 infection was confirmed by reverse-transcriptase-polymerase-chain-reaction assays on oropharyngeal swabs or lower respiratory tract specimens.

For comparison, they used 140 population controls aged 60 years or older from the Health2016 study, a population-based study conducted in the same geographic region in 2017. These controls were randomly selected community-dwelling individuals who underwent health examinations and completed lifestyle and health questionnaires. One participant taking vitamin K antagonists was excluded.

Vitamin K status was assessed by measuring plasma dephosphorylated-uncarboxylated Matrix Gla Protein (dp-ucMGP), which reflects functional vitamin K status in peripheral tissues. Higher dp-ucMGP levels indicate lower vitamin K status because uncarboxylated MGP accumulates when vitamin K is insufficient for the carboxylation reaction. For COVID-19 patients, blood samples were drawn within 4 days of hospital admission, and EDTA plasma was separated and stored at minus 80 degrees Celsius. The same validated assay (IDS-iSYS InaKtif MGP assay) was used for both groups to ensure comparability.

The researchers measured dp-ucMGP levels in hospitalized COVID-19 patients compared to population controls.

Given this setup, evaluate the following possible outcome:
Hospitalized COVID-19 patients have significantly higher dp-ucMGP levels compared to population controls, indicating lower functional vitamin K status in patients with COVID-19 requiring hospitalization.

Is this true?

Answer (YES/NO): YES